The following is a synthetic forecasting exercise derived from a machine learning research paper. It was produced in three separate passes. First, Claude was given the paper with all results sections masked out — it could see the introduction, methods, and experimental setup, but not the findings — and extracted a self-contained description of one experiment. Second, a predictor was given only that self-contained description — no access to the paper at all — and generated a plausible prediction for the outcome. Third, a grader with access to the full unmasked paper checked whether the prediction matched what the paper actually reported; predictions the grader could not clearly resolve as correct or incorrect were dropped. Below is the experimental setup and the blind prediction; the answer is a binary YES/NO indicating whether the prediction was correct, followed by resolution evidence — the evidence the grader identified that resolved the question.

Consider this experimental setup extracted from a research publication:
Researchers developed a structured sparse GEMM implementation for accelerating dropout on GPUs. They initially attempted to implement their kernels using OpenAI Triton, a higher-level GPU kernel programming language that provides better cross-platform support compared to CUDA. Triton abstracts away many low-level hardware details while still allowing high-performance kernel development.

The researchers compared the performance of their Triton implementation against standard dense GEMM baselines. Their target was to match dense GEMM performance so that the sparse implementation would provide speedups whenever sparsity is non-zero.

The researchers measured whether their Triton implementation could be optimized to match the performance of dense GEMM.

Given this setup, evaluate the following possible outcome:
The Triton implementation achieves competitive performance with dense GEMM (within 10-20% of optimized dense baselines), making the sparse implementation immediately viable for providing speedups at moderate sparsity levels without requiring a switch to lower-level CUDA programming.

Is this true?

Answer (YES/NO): NO